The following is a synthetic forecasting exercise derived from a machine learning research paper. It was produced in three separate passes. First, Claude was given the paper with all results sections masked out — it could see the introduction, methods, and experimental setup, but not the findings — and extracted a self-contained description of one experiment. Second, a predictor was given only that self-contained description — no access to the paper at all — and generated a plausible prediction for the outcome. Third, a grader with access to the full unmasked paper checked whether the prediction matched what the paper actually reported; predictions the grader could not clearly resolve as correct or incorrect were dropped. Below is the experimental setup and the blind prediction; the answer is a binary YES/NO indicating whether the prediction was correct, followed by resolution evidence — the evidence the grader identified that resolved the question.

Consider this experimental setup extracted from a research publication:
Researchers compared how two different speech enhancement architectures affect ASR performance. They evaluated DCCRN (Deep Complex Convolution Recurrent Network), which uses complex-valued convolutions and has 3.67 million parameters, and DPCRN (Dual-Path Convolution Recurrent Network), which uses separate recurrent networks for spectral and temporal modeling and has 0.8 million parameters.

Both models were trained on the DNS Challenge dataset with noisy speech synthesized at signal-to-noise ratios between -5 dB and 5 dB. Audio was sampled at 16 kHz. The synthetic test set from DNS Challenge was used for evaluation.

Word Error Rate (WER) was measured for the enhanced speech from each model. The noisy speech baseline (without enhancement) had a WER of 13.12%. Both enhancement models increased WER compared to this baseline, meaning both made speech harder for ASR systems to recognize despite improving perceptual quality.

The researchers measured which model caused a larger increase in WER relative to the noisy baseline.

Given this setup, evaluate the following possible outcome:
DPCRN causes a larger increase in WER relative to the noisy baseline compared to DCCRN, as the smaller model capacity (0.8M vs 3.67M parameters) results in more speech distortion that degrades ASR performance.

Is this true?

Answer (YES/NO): NO